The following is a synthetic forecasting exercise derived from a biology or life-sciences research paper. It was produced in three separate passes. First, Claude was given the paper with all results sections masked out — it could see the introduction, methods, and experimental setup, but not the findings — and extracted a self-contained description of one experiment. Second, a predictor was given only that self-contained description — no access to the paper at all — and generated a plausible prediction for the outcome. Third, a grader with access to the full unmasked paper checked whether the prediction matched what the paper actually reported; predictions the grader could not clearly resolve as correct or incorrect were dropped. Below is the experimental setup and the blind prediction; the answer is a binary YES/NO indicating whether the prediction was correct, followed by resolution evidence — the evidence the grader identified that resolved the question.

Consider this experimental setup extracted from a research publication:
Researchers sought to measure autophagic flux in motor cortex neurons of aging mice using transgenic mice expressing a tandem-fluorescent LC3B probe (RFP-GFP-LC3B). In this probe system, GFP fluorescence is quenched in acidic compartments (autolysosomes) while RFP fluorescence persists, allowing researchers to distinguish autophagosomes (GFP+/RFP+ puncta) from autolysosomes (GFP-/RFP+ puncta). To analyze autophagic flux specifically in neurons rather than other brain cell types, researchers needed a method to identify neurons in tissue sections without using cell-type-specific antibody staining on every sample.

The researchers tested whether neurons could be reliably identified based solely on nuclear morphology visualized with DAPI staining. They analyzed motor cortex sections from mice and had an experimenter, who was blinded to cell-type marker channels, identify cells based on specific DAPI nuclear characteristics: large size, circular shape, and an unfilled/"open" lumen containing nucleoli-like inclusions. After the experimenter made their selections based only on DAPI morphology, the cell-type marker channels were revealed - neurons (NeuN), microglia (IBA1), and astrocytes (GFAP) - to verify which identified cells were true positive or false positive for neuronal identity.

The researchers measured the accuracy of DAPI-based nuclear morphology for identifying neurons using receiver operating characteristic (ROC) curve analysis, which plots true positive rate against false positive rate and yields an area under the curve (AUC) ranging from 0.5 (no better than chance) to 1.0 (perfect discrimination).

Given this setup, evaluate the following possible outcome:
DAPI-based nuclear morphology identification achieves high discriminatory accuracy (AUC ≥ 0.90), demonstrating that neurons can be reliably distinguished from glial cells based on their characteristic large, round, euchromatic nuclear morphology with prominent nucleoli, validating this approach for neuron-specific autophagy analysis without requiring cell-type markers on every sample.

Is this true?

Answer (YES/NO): YES